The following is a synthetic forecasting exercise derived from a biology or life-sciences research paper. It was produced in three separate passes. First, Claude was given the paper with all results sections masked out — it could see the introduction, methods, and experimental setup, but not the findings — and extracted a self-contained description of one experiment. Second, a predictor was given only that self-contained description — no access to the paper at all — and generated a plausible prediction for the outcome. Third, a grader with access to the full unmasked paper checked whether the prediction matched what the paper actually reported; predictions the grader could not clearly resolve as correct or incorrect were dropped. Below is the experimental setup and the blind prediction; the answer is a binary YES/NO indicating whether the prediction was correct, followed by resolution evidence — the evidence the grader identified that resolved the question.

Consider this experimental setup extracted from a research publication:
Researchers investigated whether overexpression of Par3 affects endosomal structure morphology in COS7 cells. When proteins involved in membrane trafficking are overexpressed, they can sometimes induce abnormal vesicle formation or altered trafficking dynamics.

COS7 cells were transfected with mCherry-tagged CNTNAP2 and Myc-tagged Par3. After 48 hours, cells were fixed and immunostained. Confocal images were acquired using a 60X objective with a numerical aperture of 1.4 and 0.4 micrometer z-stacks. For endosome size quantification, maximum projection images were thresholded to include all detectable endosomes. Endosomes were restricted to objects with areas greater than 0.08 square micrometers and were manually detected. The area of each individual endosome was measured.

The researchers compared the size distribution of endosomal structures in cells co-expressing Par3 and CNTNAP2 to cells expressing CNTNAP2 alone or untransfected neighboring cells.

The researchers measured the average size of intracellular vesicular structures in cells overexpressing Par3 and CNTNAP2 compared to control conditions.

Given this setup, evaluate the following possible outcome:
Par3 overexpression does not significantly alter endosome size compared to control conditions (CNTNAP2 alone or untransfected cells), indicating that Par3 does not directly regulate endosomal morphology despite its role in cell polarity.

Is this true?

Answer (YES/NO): NO